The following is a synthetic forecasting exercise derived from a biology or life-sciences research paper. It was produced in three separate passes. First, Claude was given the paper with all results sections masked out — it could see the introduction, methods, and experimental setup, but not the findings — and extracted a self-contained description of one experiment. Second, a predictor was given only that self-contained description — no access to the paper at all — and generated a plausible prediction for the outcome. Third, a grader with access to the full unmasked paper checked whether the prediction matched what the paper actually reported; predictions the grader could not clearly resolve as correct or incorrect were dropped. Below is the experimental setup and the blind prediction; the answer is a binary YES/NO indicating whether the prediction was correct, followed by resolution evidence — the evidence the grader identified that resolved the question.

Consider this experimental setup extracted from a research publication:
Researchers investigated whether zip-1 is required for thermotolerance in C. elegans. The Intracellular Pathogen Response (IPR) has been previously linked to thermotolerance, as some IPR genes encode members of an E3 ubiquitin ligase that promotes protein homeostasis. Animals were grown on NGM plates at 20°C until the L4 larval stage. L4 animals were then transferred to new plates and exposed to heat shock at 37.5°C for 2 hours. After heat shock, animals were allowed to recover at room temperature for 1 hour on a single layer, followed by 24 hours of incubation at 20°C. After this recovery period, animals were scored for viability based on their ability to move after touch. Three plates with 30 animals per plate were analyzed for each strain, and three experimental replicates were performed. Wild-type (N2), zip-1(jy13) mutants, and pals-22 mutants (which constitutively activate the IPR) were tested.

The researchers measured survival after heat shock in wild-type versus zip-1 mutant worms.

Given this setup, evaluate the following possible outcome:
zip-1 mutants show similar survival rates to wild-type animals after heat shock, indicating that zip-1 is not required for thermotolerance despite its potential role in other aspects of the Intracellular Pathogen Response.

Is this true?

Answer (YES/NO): YES